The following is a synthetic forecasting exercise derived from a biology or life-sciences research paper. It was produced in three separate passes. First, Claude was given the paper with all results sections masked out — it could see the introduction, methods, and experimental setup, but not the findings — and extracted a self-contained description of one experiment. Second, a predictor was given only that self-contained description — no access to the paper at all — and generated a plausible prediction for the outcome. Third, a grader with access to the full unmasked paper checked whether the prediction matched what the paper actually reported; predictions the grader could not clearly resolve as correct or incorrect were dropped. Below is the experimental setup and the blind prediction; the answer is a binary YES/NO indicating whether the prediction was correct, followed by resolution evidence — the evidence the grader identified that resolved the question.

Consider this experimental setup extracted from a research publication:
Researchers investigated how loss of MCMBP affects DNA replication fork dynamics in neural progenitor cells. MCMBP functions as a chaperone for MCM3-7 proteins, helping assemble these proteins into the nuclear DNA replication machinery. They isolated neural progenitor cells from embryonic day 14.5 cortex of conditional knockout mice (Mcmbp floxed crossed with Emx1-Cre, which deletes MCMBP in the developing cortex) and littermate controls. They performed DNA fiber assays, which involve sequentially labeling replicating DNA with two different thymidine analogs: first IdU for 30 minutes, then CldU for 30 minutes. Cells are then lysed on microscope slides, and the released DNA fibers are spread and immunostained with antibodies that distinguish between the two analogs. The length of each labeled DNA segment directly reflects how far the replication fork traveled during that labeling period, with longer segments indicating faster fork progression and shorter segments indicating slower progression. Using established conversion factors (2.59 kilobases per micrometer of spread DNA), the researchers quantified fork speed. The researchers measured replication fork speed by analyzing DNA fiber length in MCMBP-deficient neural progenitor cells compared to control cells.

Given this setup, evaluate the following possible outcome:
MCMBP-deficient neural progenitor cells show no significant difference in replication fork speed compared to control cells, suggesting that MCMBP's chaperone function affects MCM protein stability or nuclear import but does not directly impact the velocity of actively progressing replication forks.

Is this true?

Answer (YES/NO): NO